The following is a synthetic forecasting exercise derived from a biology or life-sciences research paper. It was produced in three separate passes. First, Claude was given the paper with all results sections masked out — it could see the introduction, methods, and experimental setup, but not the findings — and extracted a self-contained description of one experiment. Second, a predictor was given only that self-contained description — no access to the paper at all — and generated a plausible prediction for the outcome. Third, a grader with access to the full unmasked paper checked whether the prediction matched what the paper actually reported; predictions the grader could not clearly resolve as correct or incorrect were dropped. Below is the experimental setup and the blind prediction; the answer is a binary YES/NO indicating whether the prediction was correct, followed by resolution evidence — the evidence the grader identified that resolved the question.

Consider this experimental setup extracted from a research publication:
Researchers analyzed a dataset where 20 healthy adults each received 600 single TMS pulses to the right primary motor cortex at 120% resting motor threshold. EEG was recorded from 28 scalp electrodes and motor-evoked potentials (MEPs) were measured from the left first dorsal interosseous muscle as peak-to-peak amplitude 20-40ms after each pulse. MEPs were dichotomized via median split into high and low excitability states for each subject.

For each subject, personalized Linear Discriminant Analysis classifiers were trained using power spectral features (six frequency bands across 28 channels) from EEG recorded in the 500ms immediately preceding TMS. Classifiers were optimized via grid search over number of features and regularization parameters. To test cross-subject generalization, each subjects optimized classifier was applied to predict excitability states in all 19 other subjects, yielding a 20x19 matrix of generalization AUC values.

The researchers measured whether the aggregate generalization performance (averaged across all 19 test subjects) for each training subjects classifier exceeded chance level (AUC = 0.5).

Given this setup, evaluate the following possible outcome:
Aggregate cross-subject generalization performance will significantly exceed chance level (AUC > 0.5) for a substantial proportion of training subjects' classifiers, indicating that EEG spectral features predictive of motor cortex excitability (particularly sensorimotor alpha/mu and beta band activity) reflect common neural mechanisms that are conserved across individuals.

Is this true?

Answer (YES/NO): NO